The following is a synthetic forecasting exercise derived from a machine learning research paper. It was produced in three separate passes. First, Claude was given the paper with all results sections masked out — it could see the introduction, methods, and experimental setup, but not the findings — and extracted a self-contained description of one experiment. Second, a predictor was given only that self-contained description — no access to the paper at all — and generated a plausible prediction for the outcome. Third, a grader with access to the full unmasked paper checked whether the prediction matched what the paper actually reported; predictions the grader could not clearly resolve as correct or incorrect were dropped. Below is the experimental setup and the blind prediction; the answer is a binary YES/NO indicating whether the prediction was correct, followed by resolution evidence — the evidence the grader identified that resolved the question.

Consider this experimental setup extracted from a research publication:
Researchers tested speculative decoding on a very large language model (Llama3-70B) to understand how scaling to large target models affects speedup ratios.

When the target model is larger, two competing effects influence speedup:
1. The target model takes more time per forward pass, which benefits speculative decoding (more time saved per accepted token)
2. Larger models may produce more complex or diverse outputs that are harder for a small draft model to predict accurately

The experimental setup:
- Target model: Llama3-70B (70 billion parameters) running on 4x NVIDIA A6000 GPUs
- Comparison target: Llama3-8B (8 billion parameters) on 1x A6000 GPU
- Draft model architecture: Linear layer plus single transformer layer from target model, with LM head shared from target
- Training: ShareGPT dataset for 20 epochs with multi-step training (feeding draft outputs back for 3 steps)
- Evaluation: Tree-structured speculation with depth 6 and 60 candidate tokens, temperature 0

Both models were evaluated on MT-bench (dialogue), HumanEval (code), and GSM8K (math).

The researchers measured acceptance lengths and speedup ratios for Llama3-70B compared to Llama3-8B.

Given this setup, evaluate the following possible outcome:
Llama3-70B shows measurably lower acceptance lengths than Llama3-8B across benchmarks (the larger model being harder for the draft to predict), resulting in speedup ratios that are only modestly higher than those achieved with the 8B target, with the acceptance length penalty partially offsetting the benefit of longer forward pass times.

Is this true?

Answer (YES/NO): YES